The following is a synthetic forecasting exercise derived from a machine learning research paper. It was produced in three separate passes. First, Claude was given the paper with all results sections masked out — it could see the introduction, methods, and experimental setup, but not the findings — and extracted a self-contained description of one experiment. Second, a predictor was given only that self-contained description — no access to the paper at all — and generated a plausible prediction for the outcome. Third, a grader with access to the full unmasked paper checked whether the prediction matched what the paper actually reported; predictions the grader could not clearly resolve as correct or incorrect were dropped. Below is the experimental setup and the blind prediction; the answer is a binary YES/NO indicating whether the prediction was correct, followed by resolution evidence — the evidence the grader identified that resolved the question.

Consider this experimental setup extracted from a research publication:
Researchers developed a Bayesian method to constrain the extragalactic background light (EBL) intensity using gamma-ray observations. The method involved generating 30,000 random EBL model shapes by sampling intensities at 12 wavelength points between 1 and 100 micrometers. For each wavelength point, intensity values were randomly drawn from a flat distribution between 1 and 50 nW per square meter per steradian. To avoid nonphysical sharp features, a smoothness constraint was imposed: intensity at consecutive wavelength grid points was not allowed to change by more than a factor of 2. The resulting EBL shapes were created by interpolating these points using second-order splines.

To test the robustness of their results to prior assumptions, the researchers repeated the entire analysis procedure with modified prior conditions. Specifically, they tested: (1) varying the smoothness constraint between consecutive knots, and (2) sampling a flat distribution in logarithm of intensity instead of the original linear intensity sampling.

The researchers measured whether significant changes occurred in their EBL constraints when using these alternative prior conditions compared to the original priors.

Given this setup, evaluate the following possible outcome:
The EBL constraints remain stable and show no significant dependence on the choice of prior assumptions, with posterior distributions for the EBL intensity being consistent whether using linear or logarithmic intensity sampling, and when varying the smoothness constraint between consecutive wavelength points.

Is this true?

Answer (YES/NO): YES